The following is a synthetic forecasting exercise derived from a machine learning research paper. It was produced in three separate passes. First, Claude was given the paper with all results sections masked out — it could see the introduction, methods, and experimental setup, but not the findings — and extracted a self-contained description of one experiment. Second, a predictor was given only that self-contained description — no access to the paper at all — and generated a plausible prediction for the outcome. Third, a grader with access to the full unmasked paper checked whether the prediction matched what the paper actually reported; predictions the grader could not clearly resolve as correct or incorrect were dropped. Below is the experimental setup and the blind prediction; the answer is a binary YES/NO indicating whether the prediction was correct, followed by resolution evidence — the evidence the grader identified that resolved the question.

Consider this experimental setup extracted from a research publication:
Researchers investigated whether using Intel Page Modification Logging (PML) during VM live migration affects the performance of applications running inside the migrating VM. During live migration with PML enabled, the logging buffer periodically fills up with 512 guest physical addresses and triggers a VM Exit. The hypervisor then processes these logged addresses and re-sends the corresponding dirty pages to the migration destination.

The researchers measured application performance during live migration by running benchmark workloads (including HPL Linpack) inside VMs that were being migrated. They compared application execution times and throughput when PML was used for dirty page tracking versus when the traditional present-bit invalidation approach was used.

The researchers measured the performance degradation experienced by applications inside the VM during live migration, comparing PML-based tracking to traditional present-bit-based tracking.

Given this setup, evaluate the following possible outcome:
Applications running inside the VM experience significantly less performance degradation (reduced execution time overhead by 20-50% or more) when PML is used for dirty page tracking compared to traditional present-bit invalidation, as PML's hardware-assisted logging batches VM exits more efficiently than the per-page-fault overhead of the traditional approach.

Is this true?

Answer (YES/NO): NO